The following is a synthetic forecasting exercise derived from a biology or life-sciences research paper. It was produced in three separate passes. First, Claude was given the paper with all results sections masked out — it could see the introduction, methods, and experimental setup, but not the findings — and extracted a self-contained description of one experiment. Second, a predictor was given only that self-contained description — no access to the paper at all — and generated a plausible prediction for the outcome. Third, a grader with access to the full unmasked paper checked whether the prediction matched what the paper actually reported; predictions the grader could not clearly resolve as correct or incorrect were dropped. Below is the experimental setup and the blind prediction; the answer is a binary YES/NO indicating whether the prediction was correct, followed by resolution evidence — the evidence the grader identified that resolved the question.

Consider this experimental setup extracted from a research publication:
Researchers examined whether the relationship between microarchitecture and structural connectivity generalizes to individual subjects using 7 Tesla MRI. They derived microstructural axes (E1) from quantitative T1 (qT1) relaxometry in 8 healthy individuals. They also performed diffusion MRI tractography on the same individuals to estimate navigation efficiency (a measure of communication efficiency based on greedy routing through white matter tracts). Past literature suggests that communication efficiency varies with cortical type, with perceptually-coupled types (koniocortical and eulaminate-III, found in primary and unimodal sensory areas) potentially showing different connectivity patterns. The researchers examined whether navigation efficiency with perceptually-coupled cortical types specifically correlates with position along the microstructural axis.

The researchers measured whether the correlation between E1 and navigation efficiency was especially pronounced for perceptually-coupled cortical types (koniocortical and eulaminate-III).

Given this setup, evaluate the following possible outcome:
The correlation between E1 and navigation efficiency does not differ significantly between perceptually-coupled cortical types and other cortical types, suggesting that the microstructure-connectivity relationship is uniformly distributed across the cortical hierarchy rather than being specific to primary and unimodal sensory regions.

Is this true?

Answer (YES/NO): NO